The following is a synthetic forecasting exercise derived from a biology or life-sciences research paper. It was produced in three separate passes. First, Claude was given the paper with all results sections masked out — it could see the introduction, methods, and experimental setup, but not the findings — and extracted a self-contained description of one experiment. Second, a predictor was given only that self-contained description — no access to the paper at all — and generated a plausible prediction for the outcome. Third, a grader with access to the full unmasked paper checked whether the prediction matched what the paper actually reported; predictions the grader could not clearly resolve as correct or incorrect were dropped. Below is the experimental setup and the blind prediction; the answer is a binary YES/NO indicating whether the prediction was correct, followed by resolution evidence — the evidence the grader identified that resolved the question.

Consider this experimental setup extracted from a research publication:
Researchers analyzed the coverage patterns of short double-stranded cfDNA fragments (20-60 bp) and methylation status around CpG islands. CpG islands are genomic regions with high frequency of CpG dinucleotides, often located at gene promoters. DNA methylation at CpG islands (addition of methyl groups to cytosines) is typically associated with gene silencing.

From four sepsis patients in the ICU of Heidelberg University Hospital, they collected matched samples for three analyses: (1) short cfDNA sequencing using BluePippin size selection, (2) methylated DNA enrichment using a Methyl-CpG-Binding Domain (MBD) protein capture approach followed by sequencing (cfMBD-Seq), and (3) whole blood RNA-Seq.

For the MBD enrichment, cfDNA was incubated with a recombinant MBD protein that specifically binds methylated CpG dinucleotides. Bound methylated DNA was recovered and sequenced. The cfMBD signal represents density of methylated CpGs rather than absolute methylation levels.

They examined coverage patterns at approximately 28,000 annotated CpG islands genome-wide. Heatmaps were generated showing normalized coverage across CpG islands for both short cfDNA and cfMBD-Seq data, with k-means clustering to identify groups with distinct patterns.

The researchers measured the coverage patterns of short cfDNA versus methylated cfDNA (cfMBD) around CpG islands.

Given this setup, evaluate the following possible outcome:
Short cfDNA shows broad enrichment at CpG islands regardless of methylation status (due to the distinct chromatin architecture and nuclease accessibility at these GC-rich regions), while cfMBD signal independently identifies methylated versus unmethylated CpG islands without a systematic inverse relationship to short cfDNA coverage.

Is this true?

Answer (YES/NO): NO